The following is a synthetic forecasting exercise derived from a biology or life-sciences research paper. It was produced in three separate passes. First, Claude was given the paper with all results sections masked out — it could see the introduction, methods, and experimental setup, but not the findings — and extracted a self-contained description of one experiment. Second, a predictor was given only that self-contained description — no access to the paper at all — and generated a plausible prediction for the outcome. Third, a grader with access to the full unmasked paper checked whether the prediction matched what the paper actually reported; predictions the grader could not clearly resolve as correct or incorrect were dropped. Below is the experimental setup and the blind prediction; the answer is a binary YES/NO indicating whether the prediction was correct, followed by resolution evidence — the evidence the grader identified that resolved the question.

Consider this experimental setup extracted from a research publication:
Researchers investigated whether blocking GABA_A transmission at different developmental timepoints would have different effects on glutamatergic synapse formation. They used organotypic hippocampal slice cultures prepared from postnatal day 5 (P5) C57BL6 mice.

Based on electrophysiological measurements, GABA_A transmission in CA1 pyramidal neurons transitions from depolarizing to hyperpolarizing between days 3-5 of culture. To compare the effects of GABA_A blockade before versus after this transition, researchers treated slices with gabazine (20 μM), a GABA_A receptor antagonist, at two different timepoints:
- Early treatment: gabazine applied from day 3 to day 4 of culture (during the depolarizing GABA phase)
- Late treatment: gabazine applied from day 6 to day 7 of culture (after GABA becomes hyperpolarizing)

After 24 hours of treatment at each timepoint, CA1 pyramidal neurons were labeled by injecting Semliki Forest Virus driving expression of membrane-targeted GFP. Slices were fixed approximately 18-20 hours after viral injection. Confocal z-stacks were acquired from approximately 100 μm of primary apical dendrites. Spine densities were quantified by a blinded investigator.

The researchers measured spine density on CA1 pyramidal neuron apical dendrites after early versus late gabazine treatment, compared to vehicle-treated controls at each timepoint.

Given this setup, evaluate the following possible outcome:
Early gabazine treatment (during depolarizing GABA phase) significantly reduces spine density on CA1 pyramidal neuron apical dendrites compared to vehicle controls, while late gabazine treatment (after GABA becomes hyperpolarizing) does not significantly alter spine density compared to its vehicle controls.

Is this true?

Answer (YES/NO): NO